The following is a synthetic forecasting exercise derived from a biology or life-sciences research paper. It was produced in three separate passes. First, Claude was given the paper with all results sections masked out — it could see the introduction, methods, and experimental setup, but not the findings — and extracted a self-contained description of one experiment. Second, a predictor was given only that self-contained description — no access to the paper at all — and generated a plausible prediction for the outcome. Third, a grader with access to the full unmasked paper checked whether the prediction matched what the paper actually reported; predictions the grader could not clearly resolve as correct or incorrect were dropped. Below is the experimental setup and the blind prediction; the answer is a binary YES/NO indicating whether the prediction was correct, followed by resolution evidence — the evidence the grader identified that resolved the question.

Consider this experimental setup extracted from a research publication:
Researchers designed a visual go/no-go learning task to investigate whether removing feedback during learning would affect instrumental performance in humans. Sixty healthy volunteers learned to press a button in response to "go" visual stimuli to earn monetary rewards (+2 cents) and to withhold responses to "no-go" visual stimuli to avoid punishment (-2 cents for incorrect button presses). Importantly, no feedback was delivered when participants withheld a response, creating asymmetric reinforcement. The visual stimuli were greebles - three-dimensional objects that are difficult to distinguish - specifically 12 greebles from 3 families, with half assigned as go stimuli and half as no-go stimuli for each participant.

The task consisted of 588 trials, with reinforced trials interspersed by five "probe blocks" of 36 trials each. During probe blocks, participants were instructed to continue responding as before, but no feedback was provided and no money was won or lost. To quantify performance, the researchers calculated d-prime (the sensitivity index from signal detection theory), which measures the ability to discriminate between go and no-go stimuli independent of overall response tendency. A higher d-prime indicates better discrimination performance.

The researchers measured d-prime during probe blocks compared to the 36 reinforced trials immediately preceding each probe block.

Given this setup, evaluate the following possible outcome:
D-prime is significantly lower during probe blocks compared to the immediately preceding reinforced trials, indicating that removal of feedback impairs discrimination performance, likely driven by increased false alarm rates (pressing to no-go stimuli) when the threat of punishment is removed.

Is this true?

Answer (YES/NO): NO